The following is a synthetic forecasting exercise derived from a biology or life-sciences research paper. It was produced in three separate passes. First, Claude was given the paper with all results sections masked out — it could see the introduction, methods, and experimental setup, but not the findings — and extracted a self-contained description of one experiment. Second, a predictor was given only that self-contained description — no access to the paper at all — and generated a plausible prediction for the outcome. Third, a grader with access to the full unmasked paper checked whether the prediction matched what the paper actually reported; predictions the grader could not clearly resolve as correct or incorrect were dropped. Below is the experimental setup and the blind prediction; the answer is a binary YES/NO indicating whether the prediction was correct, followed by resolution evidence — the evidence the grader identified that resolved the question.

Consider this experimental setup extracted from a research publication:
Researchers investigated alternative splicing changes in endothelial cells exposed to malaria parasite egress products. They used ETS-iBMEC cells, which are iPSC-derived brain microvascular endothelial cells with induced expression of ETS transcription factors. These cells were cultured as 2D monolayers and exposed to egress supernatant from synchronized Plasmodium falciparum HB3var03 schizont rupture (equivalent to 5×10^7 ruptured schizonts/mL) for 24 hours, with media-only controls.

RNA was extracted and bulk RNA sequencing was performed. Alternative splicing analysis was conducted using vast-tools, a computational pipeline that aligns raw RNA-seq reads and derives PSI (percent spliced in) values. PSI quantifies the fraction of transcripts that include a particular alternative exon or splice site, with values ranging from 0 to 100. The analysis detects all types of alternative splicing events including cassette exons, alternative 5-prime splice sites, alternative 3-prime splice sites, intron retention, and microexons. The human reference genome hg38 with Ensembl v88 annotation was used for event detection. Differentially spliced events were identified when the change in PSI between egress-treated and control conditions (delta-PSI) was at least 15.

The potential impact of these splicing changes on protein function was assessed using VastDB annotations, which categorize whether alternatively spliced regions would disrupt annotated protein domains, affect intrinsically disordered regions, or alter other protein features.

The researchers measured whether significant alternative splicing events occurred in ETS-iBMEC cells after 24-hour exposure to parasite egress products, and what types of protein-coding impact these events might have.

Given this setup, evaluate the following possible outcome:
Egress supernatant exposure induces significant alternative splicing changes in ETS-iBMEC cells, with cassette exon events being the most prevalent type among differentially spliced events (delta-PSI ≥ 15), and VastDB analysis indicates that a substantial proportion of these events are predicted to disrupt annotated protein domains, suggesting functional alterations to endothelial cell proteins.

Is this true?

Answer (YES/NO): NO